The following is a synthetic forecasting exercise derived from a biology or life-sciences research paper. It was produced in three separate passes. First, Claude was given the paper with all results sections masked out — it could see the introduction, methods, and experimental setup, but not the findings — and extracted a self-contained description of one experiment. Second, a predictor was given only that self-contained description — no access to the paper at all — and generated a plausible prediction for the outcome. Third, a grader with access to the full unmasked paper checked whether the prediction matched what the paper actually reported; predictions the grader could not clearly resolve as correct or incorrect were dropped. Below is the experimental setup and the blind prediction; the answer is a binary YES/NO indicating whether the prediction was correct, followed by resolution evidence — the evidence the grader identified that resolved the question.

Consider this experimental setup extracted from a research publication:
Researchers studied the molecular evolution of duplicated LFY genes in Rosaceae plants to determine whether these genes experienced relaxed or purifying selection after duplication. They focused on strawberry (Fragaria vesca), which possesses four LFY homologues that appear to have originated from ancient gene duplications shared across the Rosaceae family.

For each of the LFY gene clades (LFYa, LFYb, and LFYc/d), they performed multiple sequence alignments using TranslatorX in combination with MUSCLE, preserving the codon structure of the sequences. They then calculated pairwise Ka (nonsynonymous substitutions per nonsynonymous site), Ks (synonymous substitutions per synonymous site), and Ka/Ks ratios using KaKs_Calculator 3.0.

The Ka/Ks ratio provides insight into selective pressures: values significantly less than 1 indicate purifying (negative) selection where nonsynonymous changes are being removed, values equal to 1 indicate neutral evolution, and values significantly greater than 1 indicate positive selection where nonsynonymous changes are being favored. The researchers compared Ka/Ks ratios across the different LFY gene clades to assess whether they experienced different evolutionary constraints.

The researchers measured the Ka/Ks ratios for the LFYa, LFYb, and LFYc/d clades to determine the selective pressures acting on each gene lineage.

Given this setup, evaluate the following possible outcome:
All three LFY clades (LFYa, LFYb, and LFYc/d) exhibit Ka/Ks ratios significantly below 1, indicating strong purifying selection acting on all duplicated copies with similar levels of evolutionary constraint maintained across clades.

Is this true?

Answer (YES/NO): NO